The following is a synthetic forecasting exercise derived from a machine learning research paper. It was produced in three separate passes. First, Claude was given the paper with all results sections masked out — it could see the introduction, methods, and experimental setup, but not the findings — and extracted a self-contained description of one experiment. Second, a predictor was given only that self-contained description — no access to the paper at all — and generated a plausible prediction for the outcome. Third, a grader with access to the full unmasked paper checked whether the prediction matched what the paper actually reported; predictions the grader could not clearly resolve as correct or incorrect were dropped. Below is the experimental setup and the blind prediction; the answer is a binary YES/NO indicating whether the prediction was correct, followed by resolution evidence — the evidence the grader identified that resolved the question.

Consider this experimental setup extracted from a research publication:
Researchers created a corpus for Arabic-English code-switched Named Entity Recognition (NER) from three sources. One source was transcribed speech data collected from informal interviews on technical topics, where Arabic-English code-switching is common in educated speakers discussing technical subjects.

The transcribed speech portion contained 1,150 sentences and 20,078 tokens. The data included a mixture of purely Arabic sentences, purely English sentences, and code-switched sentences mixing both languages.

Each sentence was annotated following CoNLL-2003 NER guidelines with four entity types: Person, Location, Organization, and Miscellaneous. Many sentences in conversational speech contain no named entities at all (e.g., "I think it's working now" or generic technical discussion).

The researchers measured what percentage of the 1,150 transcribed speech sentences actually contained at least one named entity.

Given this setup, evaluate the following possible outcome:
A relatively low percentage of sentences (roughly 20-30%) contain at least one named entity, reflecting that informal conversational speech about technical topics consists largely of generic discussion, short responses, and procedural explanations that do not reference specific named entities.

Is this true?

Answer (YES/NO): NO